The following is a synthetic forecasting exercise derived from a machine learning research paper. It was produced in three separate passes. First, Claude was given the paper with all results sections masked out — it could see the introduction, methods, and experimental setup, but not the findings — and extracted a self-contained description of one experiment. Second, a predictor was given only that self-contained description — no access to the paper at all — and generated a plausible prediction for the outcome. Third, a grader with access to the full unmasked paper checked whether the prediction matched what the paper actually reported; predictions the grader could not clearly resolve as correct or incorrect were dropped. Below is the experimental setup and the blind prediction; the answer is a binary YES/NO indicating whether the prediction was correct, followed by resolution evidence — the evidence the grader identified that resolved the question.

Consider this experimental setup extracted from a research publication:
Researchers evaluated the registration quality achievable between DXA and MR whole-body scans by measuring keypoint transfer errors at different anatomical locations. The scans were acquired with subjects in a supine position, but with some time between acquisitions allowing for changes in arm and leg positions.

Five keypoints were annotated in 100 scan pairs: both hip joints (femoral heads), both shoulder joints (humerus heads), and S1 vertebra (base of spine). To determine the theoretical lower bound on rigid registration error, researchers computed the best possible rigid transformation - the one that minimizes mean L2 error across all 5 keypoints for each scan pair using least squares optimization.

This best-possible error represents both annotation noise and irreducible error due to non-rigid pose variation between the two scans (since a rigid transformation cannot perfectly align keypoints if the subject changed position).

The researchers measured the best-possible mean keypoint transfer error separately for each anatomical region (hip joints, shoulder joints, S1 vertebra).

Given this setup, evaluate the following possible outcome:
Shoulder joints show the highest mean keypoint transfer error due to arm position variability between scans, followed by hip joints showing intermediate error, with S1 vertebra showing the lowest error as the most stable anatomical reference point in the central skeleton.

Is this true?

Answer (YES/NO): NO